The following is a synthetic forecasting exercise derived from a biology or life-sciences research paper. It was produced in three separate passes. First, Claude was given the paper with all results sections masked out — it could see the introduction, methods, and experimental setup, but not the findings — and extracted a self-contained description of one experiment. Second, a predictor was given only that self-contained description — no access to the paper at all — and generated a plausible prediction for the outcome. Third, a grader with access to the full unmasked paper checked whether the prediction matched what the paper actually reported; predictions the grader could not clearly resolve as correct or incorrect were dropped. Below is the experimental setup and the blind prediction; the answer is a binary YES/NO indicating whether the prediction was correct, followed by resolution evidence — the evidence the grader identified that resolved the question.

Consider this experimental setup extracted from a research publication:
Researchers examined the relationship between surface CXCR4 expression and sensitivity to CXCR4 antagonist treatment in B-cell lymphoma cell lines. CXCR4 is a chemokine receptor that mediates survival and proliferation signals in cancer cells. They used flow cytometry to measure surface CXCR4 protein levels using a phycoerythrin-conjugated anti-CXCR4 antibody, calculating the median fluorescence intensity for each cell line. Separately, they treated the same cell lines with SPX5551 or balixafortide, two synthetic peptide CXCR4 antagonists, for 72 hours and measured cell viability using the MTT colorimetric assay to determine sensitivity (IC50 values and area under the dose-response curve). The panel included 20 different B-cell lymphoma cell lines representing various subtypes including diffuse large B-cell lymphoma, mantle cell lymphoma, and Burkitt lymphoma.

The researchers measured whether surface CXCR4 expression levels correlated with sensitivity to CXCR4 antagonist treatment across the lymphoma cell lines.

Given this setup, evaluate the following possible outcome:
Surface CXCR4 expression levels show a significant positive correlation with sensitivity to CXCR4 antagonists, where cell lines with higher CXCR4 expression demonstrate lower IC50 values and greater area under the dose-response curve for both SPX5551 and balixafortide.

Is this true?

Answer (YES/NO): NO